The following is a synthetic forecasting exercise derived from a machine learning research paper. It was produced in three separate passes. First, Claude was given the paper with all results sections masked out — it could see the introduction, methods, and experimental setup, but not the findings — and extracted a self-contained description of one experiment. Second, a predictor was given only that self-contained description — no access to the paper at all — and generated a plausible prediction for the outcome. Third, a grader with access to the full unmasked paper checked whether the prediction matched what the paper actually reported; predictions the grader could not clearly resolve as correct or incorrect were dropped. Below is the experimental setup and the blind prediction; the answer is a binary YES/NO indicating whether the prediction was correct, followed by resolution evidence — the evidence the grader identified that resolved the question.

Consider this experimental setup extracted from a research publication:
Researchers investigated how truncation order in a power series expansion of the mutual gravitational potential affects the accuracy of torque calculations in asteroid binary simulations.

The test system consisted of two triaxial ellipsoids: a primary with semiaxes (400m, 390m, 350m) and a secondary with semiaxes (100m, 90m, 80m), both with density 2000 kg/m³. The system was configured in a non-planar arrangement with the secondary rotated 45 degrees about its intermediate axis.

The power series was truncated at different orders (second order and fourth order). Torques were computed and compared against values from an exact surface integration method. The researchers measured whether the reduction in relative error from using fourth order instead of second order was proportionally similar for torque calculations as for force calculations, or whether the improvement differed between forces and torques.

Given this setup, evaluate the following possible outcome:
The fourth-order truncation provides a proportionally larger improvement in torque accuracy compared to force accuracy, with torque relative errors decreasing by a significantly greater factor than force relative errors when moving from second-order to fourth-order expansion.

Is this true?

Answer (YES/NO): NO